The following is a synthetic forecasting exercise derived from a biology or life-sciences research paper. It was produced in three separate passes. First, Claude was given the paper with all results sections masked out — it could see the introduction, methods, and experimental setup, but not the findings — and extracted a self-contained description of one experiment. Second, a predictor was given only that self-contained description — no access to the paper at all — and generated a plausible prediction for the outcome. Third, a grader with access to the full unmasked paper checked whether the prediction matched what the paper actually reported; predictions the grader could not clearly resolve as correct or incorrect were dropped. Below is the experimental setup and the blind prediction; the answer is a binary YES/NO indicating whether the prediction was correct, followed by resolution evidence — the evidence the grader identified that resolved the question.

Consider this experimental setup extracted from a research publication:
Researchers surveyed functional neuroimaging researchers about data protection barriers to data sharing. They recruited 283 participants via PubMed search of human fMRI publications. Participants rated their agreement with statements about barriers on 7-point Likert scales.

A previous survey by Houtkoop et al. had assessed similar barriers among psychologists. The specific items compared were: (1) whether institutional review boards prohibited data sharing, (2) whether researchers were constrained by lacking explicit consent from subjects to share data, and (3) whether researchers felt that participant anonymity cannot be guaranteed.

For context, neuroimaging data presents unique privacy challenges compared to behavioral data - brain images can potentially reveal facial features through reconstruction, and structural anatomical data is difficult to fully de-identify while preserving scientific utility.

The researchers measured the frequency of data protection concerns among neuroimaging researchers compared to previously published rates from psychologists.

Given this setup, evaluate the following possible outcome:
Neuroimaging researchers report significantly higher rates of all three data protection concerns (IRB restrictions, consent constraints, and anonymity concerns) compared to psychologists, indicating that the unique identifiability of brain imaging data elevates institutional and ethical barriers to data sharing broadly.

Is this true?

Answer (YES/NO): YES